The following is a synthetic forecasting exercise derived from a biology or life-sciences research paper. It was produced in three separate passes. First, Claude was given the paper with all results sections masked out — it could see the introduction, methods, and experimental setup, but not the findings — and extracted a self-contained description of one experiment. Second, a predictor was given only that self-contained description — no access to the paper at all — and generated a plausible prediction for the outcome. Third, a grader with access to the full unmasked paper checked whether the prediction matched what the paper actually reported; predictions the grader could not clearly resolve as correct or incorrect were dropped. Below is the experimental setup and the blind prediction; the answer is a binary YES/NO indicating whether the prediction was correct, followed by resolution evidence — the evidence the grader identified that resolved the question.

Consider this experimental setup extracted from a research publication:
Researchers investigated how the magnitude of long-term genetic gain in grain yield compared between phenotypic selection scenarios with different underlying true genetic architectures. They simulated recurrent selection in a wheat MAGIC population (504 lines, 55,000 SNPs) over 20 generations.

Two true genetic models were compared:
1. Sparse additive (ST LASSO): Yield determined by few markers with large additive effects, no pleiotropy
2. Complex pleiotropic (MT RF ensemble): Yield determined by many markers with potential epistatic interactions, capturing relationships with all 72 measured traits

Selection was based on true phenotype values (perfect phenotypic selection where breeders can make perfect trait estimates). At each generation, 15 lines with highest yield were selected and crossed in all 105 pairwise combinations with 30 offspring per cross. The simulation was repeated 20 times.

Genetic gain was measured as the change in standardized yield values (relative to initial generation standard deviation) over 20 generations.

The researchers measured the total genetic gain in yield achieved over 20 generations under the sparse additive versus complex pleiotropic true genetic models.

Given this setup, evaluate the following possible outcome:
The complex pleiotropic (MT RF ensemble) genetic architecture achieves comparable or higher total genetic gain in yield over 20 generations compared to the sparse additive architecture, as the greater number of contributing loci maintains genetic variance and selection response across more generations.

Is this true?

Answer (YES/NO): YES